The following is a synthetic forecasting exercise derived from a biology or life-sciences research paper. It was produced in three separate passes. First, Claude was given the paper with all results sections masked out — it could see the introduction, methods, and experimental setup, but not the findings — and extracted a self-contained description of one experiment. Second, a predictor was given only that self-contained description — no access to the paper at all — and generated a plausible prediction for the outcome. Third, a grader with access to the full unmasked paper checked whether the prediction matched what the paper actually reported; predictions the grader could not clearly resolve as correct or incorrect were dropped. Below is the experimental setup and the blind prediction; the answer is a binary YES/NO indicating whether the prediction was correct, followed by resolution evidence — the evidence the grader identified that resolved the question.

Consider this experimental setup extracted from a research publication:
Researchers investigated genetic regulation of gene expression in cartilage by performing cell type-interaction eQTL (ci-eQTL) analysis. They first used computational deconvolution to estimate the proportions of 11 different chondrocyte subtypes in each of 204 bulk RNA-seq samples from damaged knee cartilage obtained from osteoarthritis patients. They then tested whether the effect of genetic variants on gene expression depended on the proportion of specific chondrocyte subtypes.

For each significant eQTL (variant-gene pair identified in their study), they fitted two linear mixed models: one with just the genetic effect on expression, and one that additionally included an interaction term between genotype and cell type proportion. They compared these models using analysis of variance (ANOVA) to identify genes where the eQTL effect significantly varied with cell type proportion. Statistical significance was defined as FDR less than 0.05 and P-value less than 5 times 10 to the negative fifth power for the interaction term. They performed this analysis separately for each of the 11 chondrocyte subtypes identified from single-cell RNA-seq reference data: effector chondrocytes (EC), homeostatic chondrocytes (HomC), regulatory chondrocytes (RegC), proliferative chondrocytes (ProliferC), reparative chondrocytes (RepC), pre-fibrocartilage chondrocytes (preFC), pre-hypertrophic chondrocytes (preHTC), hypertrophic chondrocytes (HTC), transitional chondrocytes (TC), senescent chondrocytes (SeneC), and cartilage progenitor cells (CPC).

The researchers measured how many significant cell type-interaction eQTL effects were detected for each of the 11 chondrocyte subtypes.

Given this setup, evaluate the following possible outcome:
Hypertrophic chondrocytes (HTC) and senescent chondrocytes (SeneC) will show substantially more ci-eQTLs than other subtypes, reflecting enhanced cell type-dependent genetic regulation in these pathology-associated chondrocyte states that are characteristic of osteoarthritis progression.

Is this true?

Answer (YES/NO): NO